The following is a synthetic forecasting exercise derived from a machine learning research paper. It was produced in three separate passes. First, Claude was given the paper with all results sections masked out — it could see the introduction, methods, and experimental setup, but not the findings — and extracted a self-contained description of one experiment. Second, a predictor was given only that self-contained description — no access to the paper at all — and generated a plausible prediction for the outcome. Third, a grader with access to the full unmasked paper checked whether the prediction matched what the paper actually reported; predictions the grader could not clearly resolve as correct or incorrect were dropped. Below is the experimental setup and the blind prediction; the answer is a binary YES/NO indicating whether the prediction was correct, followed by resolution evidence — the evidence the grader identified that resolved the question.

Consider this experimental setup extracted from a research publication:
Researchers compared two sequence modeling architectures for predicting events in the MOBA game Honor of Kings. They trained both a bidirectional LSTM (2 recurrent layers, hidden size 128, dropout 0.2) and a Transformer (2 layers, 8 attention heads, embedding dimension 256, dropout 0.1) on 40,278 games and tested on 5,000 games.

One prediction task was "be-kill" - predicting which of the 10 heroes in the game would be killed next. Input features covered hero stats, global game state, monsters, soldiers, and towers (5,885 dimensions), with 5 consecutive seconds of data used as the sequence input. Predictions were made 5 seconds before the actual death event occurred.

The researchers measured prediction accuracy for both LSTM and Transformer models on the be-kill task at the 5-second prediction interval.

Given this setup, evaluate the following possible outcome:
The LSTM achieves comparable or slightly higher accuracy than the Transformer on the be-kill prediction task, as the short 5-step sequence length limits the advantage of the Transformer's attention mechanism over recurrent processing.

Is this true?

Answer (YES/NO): NO